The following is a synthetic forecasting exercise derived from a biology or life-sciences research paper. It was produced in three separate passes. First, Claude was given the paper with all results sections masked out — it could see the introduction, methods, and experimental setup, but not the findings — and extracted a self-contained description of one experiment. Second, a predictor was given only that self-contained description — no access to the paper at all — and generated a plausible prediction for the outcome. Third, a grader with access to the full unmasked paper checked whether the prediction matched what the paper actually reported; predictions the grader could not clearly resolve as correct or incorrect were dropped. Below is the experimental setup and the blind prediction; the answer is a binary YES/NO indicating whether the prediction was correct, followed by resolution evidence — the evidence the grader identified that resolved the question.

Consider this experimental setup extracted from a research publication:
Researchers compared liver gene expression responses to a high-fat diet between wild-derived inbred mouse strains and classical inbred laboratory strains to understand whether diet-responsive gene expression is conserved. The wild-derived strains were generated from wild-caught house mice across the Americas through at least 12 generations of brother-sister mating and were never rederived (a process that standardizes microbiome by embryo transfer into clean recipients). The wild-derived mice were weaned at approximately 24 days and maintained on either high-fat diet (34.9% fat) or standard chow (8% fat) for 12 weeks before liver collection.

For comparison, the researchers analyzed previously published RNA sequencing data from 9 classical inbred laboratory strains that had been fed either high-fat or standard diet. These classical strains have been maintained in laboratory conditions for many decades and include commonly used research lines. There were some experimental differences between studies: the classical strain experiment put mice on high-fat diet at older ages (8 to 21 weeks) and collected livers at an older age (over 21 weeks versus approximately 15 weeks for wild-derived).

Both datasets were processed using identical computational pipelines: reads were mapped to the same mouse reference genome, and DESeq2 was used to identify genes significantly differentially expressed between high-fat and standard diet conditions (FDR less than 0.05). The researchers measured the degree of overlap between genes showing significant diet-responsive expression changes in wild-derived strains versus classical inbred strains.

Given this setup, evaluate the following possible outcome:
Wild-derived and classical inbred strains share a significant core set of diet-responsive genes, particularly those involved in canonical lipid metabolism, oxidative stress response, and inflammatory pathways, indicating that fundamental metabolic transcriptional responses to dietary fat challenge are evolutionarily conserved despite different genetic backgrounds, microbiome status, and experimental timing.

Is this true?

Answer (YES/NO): NO